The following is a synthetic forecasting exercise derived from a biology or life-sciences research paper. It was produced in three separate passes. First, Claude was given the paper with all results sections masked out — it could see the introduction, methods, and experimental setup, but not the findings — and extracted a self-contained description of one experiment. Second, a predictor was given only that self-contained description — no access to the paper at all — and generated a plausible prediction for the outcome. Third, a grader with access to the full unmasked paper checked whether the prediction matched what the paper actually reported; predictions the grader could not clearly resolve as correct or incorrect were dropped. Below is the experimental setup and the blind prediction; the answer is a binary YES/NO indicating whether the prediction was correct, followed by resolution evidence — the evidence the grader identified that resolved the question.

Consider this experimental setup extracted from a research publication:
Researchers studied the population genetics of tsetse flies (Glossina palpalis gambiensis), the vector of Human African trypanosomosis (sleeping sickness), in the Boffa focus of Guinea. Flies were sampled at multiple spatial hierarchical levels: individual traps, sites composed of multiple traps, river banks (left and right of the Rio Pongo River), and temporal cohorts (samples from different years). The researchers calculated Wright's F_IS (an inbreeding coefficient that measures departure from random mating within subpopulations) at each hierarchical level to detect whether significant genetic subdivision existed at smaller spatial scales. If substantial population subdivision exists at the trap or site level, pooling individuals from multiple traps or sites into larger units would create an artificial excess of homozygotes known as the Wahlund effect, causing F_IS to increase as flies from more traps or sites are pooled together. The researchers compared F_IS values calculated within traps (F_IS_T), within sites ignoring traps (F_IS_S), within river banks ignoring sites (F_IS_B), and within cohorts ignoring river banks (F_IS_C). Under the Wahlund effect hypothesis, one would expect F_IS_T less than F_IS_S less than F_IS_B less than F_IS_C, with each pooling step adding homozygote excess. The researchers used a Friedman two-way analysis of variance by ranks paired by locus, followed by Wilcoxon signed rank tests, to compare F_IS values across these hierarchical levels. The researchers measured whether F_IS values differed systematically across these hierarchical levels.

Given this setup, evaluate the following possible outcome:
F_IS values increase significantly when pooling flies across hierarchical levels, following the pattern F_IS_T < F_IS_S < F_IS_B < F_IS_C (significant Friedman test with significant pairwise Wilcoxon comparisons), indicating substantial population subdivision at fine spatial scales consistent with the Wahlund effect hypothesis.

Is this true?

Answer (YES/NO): NO